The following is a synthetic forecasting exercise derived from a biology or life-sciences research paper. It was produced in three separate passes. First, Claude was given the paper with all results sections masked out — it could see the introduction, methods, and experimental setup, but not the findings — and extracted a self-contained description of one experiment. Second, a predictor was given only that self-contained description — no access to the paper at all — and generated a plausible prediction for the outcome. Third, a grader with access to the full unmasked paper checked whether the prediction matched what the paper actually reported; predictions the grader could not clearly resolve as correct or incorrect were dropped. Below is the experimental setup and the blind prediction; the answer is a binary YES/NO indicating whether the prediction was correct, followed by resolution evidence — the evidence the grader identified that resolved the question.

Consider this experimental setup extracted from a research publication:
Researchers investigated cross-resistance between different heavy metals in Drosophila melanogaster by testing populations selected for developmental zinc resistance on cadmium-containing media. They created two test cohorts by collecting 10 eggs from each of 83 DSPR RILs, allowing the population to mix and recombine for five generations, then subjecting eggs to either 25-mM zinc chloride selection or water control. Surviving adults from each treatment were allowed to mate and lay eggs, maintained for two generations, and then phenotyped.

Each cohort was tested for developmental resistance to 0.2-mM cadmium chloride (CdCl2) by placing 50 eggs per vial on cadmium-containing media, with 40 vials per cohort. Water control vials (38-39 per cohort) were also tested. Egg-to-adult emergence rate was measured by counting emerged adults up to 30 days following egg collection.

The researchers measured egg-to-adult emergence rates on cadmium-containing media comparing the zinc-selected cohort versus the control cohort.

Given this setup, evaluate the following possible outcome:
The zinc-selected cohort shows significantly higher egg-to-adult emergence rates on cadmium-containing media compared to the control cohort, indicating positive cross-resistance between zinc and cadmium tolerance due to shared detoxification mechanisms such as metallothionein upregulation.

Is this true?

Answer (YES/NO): NO